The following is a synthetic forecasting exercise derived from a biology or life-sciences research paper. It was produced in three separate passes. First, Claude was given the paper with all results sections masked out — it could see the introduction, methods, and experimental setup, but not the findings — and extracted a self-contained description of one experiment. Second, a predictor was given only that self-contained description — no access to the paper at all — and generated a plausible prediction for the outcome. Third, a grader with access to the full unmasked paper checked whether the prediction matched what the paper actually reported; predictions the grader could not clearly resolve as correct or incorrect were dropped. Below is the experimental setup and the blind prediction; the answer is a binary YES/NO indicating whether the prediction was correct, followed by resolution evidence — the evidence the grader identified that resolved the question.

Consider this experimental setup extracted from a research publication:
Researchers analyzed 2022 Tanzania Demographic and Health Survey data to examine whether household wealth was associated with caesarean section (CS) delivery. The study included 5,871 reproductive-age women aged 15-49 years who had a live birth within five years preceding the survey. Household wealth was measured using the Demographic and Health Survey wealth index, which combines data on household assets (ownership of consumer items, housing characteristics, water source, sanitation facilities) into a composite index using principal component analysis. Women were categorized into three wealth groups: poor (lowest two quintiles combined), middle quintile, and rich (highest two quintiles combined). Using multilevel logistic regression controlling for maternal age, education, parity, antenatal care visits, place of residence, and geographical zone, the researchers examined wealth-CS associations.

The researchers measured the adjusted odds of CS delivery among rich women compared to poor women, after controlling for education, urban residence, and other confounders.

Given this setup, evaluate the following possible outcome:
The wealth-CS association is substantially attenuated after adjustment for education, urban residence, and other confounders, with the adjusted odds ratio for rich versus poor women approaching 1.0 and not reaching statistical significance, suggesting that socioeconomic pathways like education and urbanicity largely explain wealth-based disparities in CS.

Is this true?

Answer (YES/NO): NO